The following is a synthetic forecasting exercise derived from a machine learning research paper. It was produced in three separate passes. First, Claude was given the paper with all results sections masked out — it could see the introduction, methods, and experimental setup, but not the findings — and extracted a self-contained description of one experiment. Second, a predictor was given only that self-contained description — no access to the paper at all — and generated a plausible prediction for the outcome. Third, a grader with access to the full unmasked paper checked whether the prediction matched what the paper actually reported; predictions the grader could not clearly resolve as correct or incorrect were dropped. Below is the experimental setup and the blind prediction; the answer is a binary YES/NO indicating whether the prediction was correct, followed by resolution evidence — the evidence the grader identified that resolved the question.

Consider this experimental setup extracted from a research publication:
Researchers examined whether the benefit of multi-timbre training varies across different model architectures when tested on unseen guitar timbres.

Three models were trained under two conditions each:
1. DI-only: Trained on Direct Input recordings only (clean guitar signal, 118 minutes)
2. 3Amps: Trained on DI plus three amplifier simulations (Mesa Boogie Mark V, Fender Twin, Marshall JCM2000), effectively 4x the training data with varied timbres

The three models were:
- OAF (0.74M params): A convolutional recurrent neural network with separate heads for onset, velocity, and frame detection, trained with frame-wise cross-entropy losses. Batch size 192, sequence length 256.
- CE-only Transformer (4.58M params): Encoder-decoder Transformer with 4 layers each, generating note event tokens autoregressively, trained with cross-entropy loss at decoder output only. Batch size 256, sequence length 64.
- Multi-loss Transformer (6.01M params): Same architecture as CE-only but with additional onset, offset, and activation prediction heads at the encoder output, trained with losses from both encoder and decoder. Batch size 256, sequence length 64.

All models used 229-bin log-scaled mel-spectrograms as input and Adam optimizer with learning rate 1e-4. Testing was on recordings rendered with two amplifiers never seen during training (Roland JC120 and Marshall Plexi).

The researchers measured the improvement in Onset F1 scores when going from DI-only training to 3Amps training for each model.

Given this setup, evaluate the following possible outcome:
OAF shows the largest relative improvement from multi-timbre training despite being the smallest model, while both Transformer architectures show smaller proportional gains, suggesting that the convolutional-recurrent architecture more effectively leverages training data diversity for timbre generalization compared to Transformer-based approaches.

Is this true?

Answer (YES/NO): NO